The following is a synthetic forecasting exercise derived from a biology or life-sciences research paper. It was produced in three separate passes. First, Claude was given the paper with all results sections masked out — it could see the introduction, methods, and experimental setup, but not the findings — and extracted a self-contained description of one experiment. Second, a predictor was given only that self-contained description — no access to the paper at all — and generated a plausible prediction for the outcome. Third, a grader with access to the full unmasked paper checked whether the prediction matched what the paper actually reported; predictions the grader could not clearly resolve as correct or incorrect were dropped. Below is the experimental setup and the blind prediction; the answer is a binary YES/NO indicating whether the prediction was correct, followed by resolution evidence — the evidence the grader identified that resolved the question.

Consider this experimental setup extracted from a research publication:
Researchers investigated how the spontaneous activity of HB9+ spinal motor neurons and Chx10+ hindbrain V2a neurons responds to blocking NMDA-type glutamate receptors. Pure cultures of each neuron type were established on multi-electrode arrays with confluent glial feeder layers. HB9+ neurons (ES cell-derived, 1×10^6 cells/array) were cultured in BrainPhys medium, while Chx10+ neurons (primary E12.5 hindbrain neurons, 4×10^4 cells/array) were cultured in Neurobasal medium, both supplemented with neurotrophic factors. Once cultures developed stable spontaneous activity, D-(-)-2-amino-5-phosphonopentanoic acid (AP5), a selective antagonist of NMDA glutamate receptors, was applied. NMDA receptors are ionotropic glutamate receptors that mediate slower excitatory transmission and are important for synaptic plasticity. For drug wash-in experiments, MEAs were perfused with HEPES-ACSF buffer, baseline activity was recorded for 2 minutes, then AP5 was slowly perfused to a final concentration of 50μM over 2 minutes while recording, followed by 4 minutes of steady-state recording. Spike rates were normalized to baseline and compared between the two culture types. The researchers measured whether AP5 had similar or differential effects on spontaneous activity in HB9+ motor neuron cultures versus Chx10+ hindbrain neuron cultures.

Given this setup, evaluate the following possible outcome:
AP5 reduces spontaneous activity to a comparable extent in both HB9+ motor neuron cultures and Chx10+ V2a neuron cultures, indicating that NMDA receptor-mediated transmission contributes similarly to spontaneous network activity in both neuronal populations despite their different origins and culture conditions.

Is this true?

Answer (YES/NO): NO